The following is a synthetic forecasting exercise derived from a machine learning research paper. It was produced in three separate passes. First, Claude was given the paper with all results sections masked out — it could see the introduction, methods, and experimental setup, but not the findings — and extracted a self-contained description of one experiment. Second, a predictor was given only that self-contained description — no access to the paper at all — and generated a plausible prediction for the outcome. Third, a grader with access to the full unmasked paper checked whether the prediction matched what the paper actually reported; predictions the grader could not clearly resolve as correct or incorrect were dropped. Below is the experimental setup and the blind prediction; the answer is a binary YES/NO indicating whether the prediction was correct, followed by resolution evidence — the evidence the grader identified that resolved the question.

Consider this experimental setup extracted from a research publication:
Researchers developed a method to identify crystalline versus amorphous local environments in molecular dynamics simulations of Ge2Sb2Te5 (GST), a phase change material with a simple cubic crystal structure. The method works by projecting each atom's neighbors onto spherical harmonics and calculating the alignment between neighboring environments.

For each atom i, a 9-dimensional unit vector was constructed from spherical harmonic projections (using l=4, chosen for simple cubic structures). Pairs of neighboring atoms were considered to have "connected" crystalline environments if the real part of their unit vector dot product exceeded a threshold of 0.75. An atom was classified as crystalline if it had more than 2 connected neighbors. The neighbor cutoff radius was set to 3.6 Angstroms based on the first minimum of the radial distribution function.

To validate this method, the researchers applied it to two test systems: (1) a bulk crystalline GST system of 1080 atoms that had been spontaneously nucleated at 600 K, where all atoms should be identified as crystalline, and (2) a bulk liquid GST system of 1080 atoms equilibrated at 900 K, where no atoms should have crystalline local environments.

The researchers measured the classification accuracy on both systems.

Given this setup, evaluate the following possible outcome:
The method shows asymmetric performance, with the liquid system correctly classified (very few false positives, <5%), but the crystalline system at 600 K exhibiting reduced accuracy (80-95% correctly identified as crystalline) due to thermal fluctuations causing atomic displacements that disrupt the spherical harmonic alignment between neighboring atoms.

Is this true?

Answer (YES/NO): NO